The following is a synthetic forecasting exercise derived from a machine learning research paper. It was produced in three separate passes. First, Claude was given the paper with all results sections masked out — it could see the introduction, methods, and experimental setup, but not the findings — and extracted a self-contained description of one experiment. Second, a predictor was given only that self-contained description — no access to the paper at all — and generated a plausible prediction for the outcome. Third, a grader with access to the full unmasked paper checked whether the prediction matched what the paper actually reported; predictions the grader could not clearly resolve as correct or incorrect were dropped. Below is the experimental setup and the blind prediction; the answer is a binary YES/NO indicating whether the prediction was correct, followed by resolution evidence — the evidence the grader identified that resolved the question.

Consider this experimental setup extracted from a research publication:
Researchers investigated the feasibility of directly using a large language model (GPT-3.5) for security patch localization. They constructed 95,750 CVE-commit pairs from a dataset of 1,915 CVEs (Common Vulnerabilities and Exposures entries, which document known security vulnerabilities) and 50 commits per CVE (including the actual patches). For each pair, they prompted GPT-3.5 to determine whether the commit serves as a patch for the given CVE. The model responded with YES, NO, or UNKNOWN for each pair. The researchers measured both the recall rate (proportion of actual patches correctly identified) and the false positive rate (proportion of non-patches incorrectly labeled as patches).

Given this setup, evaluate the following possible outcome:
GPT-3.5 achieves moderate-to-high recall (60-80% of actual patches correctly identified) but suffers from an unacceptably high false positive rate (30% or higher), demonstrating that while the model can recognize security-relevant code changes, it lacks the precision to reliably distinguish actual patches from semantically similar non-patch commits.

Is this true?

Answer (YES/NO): NO